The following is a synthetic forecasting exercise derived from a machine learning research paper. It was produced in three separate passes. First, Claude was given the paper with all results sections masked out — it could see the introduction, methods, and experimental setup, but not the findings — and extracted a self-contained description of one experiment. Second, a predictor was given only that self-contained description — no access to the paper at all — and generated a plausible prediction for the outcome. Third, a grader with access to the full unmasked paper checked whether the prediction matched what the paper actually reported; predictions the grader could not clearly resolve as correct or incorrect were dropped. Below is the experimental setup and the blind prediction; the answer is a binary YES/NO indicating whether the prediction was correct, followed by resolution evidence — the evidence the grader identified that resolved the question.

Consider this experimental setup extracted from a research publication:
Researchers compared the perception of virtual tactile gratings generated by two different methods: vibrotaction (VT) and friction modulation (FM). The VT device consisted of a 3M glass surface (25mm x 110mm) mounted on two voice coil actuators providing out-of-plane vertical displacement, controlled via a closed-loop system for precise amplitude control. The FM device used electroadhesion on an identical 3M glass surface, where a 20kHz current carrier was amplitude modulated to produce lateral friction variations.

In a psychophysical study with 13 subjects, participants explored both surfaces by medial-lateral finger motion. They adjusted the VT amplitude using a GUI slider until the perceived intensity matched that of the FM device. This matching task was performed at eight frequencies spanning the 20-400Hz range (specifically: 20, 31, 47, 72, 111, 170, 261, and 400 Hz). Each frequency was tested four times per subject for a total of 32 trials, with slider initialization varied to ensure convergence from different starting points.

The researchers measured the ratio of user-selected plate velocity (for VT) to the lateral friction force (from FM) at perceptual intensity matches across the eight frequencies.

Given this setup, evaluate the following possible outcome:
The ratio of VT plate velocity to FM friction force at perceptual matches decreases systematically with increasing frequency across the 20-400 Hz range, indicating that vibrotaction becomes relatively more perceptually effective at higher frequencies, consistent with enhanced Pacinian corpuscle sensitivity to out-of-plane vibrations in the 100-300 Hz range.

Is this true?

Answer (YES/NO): NO